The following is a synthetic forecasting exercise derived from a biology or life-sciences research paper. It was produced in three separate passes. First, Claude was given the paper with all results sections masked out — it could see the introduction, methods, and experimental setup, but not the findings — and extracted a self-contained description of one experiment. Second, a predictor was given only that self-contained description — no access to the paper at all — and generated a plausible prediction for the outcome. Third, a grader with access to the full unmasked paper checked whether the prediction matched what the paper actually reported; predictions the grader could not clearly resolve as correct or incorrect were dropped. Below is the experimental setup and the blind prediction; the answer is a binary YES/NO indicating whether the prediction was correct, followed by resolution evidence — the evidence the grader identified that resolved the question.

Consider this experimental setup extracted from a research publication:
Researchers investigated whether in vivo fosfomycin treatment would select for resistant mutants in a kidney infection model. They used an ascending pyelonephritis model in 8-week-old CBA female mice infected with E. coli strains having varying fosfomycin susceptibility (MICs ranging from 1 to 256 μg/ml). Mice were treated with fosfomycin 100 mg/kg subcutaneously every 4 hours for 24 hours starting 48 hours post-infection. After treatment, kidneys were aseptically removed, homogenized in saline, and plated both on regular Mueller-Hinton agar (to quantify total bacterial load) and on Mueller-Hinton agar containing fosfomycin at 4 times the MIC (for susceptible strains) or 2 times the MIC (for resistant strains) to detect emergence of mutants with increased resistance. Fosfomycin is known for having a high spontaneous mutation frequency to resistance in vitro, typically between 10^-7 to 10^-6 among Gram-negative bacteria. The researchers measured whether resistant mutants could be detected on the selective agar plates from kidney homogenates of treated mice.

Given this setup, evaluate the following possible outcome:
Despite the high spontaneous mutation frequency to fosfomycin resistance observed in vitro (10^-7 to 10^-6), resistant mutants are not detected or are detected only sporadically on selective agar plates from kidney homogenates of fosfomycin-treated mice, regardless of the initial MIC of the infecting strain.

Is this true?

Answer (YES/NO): YES